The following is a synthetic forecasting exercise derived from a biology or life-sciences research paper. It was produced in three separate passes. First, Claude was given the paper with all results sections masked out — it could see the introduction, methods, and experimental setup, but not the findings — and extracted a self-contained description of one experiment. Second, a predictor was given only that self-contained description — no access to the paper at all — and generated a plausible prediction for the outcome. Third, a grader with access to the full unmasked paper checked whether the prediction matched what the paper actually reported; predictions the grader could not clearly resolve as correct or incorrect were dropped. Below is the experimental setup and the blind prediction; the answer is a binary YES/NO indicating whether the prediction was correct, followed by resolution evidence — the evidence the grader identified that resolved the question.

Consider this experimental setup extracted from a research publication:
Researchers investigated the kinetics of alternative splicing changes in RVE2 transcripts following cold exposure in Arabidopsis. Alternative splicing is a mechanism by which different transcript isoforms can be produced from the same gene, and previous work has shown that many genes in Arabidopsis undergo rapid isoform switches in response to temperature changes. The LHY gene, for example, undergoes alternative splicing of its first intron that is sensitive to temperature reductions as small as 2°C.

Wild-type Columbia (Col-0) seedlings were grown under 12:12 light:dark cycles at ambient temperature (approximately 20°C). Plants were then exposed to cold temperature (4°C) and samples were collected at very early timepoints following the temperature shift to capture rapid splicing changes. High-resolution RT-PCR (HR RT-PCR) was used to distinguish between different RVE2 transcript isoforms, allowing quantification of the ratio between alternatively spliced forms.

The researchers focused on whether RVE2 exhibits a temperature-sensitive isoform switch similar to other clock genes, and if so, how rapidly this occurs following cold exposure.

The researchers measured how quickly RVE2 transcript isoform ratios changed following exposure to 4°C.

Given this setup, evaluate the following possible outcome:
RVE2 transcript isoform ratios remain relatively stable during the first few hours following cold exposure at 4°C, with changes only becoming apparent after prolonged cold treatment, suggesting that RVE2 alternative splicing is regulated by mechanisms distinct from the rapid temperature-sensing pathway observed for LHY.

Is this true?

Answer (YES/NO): NO